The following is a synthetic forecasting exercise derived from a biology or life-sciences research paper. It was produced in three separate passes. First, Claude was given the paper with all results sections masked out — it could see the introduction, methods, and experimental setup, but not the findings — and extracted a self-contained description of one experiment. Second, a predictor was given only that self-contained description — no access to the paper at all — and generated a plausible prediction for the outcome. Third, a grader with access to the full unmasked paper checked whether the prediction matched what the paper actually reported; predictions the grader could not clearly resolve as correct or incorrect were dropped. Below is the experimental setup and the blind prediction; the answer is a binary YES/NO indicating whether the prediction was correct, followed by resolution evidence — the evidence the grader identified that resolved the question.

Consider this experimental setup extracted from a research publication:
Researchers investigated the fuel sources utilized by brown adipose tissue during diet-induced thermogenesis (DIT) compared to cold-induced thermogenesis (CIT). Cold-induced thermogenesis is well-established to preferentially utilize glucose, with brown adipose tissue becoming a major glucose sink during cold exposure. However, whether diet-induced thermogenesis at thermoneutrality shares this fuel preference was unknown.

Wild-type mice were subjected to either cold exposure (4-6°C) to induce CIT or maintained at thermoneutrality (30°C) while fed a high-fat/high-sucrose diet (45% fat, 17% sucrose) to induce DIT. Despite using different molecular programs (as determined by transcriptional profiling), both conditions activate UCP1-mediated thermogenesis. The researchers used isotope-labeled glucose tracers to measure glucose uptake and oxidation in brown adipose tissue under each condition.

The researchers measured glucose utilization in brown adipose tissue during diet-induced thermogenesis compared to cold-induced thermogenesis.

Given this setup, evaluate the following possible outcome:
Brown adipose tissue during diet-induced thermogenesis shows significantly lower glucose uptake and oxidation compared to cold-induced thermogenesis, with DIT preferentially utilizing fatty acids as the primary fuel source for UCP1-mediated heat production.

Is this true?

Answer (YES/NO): NO